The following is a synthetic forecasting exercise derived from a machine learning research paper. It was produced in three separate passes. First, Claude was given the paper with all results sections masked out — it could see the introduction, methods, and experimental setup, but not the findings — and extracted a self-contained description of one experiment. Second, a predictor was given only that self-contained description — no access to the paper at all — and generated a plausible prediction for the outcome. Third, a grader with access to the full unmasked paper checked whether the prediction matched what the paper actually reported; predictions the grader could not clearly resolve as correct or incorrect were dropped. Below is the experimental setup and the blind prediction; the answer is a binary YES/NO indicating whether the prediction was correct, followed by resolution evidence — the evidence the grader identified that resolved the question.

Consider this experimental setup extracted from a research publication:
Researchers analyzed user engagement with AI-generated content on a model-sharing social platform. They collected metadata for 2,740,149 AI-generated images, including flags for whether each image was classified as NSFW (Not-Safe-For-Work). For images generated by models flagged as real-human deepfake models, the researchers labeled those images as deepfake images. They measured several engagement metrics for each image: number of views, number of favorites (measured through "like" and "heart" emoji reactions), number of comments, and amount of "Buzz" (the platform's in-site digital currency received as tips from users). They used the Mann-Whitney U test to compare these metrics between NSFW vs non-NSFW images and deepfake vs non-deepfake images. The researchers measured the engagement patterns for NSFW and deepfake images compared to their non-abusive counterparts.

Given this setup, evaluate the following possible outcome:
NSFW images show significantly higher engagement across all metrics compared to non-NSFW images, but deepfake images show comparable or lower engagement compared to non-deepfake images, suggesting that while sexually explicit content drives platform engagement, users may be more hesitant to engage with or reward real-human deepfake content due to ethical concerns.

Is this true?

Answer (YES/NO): NO